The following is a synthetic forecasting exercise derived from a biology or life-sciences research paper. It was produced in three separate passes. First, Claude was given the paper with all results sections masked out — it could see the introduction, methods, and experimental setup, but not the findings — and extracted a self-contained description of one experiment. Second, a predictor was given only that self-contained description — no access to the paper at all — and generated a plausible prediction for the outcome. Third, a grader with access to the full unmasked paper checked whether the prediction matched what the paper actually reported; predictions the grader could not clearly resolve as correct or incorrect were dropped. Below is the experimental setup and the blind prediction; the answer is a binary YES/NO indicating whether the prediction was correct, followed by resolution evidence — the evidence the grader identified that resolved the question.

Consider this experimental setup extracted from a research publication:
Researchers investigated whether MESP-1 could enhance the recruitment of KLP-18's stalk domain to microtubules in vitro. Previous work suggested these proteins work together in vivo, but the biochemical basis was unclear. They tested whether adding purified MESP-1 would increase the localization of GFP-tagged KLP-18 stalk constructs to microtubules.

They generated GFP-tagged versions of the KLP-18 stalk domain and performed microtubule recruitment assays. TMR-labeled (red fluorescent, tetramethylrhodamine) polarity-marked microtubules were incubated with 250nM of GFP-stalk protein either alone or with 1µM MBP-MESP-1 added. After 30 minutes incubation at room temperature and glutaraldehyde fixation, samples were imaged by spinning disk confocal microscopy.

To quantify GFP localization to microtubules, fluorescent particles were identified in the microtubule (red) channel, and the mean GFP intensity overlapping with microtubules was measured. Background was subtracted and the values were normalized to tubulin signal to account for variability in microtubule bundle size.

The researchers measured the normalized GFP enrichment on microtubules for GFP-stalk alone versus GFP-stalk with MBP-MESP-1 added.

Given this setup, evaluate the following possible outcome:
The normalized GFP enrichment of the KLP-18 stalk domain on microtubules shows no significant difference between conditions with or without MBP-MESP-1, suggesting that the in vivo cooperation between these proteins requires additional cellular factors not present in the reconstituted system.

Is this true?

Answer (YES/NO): NO